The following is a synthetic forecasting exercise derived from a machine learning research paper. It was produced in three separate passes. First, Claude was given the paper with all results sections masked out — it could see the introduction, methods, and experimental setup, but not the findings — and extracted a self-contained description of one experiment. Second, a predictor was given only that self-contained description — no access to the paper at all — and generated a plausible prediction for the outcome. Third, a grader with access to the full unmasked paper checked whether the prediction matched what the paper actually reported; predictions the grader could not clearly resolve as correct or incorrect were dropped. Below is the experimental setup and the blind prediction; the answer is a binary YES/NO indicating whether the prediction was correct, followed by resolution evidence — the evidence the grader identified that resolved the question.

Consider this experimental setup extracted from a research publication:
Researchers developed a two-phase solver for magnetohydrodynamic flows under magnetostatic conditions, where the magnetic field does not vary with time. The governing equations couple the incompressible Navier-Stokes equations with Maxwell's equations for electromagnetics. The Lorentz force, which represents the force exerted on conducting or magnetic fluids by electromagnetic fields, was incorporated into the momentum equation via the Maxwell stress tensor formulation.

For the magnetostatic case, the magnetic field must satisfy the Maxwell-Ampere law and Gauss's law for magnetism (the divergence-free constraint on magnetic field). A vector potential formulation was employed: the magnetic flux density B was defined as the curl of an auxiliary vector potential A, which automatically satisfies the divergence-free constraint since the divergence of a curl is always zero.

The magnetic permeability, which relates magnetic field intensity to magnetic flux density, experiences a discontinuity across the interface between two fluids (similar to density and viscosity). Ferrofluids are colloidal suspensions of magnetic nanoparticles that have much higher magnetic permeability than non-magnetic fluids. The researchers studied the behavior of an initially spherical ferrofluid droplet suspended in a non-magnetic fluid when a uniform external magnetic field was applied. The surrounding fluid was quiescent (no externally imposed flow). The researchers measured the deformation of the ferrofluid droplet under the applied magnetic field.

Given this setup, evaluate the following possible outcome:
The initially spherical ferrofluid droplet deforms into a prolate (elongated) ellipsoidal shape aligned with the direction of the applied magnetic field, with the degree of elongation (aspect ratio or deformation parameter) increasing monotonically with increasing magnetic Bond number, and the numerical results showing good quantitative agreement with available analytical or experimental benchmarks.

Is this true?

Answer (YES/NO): YES